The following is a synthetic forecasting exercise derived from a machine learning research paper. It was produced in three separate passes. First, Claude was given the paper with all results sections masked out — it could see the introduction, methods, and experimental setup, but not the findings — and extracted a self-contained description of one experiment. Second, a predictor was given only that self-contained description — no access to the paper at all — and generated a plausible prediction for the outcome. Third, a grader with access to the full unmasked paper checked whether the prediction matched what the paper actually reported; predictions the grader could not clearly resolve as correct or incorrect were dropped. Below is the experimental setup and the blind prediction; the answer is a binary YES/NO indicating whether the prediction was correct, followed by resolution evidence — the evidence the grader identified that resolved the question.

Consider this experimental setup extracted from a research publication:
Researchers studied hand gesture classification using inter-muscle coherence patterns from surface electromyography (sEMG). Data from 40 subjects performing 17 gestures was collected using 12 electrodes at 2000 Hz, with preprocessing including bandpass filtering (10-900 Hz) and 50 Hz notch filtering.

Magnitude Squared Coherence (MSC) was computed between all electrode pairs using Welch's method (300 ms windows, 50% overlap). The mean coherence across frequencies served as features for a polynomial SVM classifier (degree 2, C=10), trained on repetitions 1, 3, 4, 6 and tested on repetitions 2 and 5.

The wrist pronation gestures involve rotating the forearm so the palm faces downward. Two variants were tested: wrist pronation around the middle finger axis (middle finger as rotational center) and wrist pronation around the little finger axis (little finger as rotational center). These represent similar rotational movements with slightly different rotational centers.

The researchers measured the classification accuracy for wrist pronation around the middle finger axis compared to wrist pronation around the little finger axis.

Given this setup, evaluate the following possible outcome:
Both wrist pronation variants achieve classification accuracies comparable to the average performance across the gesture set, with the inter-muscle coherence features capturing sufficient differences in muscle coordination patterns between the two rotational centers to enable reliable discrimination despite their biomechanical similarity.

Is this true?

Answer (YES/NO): YES